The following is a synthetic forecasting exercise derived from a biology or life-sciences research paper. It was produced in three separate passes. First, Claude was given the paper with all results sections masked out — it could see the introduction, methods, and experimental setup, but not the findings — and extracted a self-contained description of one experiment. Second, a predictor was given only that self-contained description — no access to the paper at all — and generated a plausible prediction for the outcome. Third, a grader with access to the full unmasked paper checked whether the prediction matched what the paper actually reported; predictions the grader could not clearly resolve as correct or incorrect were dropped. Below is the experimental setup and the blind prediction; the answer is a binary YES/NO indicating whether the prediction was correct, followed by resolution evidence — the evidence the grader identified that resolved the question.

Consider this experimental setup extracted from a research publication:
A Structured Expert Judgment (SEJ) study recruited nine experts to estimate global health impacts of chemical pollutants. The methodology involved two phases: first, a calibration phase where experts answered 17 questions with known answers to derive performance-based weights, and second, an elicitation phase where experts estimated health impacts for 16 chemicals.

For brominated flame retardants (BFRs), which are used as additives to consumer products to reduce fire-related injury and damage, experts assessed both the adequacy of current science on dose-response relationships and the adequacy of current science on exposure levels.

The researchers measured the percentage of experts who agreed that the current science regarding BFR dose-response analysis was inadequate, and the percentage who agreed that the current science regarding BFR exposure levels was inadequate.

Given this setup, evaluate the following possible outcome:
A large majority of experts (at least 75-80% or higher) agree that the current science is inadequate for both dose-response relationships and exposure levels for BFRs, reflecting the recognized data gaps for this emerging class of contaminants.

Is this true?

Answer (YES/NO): YES